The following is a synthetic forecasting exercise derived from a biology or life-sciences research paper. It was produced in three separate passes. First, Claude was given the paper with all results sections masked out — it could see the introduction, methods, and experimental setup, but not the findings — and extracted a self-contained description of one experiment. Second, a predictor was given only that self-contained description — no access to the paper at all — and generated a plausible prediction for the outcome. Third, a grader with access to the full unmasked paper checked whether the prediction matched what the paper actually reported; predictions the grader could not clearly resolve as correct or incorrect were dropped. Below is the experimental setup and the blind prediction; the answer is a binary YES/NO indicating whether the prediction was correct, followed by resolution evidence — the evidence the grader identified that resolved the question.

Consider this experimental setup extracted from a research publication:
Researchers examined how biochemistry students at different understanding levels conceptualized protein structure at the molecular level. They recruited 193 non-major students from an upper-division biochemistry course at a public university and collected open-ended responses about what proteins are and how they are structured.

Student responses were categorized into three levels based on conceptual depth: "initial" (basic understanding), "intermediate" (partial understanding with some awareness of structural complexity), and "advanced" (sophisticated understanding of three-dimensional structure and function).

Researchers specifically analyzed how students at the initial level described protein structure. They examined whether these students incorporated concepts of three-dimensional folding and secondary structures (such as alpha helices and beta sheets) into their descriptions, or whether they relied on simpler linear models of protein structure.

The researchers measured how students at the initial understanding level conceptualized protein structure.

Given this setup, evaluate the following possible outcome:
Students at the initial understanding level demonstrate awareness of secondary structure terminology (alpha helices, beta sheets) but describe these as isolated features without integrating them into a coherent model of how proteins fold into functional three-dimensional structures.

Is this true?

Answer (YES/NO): NO